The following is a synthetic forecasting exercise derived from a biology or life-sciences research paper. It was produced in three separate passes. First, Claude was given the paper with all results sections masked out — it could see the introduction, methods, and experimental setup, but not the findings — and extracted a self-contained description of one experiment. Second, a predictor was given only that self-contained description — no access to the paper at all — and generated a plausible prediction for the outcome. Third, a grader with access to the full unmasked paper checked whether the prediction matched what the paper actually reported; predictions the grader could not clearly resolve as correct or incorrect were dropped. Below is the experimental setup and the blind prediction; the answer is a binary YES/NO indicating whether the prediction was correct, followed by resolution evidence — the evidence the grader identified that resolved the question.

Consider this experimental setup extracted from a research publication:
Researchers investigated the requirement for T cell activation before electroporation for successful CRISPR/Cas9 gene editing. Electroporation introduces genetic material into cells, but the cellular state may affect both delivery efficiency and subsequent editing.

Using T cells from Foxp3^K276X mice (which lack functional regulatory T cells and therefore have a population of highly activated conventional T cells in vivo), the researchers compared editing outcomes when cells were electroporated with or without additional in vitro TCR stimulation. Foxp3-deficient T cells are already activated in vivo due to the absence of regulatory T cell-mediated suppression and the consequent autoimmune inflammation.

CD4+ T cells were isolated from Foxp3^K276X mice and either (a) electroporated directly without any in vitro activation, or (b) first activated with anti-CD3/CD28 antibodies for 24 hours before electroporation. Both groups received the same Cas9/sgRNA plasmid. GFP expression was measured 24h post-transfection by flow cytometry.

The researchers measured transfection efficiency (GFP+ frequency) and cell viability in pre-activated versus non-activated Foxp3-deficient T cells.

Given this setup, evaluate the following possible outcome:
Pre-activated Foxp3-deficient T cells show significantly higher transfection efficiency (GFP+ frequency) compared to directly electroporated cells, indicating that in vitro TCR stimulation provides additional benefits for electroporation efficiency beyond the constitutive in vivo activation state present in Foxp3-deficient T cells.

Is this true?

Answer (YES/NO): YES